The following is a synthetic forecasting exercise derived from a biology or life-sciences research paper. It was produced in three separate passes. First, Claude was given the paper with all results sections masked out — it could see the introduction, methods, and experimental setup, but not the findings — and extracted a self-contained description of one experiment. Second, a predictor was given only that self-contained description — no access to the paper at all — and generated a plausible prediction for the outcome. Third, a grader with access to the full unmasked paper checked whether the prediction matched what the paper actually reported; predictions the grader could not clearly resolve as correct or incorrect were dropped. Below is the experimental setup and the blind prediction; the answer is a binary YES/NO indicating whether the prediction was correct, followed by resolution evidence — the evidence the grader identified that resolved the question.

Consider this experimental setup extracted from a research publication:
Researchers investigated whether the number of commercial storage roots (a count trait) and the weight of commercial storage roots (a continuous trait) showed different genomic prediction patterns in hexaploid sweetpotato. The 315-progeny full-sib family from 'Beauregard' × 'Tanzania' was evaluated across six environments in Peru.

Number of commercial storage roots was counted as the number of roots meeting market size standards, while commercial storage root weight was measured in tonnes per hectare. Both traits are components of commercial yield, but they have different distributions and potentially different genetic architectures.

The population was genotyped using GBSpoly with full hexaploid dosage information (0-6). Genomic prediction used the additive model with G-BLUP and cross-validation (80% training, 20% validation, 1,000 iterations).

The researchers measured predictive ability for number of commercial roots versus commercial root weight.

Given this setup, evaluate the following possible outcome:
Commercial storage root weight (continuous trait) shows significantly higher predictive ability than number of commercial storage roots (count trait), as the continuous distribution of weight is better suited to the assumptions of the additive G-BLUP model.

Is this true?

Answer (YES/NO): NO